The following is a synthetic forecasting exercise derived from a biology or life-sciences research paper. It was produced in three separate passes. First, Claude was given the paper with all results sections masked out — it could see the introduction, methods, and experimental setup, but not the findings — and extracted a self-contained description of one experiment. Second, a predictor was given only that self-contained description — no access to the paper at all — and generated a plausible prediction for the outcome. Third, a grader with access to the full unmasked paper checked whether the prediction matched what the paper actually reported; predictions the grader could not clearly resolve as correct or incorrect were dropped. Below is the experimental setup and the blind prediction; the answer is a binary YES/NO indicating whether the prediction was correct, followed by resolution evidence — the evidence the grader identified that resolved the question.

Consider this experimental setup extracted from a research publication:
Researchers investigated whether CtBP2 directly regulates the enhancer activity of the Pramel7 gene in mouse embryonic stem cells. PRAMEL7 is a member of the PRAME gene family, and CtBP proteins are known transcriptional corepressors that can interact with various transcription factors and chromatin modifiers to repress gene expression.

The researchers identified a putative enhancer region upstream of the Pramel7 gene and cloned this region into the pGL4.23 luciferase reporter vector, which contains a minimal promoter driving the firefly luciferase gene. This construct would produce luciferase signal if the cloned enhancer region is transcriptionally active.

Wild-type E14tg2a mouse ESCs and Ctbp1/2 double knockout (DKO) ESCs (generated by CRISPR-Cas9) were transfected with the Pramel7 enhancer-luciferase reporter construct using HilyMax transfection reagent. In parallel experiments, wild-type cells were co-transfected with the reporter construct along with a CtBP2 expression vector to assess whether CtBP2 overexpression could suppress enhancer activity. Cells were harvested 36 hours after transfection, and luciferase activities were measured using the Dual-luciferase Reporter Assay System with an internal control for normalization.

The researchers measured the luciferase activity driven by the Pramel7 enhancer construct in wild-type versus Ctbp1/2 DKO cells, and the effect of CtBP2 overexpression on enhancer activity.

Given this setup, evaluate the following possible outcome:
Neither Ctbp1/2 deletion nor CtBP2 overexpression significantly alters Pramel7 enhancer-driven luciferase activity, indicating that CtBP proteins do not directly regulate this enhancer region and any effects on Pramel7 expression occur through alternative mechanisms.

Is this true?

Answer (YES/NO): NO